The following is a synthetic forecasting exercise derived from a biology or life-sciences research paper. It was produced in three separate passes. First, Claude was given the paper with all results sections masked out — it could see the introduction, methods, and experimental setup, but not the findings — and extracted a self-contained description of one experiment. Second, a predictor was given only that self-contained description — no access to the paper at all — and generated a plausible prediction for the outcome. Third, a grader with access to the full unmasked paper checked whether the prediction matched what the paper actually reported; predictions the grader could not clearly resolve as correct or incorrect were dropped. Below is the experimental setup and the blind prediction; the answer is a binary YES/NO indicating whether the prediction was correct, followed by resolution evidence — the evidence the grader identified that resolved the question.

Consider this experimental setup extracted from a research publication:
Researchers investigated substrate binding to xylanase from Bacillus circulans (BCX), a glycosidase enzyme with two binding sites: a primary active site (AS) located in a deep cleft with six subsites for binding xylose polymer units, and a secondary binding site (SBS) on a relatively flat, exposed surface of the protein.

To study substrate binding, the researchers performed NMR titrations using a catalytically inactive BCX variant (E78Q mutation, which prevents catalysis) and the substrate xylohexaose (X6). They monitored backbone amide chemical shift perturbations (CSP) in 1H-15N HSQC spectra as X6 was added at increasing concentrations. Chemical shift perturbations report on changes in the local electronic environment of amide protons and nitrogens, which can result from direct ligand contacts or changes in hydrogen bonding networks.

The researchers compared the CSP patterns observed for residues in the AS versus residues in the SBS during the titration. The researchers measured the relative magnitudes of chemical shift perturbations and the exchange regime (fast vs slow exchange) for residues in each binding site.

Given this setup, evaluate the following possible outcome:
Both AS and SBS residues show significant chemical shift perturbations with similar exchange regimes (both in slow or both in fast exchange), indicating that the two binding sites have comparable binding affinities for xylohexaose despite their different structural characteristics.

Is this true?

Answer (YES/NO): NO